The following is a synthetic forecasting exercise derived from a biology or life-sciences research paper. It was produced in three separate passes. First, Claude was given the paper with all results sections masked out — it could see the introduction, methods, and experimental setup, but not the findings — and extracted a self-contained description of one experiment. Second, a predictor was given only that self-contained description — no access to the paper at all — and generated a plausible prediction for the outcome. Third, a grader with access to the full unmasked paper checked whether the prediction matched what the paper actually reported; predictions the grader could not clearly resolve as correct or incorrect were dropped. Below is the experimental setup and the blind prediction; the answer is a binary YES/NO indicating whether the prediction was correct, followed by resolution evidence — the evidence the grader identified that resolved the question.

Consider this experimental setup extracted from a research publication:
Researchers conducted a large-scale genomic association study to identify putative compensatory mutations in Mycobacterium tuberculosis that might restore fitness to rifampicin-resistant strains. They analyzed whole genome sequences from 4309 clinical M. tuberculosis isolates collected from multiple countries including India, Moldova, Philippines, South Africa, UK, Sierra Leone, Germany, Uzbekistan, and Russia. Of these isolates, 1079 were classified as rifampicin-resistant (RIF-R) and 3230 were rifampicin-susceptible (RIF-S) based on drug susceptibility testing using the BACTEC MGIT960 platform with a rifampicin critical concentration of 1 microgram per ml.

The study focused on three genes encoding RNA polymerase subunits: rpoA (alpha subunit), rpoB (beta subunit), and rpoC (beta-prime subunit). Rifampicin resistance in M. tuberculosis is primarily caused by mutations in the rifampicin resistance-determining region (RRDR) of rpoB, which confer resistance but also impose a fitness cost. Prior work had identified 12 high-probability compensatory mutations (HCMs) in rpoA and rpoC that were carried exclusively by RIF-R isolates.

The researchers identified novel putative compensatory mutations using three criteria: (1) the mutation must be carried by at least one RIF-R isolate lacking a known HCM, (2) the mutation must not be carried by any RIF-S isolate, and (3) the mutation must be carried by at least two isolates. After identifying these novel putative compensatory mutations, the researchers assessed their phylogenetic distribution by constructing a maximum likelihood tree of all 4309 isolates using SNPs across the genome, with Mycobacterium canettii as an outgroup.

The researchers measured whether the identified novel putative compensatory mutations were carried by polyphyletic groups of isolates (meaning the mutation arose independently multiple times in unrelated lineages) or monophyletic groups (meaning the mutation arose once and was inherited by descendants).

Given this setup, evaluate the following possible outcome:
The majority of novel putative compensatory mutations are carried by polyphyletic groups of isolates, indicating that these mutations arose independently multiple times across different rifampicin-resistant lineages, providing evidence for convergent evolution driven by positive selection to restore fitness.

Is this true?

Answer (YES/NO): YES